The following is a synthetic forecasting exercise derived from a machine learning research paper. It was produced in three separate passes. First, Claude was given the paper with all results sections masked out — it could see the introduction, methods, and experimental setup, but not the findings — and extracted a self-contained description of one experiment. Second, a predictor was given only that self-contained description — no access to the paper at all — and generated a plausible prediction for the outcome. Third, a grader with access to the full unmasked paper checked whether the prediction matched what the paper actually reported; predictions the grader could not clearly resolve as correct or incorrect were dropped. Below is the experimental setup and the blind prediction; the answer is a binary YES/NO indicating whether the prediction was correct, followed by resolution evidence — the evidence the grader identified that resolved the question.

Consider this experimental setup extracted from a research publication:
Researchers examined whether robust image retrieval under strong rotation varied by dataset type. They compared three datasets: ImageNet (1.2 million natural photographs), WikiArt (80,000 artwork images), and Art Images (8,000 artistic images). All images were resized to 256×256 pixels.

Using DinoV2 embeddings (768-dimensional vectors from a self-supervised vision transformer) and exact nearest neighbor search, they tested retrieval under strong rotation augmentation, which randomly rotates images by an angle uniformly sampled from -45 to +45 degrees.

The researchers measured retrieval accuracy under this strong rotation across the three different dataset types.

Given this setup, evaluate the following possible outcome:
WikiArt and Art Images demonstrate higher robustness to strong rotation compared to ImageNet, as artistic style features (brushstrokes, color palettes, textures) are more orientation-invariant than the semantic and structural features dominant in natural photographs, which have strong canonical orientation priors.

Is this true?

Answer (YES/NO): NO